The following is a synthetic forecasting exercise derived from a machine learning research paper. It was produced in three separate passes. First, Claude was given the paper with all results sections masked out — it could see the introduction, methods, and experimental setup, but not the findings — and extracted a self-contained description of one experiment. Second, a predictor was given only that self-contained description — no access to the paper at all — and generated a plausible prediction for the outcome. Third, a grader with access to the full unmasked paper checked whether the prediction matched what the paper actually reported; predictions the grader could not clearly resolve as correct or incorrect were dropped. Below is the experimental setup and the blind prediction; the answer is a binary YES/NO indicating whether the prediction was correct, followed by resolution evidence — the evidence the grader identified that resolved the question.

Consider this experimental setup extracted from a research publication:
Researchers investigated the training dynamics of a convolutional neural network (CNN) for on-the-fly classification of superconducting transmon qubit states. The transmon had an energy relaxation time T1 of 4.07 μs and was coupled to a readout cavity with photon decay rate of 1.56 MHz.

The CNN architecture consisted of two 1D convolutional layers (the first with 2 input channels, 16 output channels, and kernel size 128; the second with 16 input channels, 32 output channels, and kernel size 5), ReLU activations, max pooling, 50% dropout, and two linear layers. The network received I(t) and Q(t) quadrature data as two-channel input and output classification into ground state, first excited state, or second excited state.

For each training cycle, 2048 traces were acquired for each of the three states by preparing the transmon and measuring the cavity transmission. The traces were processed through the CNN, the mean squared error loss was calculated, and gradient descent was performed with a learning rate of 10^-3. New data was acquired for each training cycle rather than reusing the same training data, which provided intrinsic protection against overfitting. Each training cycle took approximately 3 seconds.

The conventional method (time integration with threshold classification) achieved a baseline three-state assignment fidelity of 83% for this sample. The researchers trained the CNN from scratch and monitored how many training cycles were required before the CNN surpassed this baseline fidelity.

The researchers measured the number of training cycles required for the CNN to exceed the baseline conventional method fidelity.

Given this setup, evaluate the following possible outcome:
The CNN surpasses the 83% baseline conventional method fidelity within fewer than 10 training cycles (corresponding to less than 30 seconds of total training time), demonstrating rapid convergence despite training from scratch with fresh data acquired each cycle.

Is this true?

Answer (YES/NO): NO